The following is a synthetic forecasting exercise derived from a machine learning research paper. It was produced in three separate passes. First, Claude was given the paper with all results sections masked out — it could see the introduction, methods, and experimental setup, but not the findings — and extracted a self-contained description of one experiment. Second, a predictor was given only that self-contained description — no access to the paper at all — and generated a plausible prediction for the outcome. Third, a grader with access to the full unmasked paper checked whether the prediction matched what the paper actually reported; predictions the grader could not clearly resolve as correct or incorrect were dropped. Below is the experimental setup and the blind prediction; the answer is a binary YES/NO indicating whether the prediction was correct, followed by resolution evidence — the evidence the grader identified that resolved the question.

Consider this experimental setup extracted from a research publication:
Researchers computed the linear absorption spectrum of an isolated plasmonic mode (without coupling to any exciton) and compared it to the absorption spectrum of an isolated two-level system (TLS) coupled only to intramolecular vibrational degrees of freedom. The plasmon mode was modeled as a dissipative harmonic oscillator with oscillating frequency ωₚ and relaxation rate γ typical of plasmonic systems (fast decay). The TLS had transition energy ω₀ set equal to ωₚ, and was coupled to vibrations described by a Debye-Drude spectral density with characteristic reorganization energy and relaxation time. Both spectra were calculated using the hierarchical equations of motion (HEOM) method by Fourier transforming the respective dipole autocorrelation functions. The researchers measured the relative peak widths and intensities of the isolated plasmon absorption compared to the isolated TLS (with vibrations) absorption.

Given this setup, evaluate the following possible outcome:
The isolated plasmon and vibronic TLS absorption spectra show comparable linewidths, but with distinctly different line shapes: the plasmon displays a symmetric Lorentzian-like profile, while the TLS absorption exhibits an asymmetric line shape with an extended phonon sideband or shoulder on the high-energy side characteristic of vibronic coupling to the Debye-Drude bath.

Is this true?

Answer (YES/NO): NO